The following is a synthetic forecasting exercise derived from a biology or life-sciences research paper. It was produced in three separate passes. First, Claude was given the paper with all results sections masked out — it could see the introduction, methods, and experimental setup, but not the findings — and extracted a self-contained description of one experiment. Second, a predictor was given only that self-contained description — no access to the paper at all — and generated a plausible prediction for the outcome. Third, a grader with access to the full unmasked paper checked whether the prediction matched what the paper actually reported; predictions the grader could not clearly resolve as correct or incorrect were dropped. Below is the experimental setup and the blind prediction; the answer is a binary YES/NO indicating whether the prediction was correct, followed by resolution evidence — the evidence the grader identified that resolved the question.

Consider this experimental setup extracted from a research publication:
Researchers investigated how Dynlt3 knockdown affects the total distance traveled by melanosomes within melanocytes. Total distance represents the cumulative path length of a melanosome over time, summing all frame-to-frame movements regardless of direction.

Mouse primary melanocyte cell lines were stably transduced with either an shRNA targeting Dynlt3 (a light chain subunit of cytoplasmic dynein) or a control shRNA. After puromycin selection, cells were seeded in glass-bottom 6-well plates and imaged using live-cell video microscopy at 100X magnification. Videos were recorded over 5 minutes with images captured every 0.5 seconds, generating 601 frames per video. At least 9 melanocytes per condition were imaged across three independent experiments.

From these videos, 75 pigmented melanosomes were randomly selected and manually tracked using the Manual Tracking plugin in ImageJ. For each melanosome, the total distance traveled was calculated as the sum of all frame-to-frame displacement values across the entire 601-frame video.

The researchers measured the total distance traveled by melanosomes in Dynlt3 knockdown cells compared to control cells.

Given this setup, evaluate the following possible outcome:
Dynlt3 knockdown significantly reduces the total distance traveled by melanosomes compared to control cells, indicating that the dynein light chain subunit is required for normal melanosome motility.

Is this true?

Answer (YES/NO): NO